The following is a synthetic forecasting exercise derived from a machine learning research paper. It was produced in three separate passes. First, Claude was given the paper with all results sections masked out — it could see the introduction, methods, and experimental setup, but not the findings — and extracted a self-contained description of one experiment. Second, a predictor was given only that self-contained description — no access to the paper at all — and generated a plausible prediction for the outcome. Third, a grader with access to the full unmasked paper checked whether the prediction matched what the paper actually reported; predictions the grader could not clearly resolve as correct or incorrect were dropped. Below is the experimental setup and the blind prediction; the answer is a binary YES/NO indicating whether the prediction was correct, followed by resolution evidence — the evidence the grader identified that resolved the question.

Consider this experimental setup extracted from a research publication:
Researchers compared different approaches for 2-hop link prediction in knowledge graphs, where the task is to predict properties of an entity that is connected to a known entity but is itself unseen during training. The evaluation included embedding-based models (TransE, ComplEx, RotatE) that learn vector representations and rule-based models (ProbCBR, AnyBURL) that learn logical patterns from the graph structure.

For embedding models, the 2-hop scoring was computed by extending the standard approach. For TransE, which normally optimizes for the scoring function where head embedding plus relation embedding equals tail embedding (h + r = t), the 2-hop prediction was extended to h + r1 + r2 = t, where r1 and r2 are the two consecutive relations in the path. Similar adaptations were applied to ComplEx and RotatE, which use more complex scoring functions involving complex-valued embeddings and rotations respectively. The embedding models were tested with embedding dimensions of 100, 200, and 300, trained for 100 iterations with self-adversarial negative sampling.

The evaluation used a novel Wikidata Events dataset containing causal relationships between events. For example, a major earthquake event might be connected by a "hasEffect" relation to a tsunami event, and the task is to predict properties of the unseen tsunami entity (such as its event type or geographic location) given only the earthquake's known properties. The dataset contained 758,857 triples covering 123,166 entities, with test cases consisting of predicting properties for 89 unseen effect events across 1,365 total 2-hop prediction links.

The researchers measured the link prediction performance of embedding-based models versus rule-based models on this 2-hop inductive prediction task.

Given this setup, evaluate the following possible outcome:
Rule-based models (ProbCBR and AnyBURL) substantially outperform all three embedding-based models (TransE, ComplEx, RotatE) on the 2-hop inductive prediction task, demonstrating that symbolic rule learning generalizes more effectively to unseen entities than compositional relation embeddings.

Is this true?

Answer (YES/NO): NO